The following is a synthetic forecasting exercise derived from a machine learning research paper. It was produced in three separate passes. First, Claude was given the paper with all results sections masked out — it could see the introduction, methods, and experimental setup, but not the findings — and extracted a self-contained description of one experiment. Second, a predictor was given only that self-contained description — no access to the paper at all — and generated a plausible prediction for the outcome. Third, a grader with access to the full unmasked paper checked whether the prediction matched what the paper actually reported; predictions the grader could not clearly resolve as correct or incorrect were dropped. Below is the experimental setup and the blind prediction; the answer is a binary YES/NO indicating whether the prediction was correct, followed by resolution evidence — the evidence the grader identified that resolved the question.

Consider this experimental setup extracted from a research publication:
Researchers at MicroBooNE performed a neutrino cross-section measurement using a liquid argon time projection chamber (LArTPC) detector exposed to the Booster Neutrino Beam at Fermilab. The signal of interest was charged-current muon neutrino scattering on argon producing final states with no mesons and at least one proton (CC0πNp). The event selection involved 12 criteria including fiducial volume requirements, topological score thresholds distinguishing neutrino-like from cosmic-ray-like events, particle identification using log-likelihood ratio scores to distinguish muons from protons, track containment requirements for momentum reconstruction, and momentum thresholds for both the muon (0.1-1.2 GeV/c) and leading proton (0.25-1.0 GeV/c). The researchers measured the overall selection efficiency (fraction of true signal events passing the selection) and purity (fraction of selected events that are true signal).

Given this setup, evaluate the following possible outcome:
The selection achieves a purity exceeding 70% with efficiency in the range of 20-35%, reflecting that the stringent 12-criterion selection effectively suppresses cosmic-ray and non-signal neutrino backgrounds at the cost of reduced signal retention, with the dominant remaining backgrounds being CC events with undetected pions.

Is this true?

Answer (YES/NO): NO